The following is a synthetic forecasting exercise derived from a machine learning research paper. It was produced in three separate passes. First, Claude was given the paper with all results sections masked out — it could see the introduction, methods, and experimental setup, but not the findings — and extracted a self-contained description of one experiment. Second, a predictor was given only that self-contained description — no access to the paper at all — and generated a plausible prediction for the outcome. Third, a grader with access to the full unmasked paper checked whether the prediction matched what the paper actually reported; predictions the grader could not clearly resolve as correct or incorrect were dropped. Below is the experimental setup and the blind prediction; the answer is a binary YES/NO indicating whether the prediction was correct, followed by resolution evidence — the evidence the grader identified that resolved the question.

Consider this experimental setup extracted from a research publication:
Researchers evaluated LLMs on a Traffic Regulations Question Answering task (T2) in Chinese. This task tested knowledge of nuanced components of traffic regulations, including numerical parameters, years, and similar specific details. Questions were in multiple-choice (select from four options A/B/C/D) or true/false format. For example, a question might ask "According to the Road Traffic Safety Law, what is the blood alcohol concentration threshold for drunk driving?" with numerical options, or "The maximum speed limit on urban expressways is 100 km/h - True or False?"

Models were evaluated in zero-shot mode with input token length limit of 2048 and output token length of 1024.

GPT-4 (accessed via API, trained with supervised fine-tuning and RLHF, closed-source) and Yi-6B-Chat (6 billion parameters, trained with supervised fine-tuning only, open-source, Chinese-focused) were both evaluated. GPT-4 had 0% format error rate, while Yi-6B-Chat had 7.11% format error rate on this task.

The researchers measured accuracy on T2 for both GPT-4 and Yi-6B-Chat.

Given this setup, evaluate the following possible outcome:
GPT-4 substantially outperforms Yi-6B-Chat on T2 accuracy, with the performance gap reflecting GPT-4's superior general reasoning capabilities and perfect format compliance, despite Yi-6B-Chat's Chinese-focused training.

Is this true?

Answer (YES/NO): NO